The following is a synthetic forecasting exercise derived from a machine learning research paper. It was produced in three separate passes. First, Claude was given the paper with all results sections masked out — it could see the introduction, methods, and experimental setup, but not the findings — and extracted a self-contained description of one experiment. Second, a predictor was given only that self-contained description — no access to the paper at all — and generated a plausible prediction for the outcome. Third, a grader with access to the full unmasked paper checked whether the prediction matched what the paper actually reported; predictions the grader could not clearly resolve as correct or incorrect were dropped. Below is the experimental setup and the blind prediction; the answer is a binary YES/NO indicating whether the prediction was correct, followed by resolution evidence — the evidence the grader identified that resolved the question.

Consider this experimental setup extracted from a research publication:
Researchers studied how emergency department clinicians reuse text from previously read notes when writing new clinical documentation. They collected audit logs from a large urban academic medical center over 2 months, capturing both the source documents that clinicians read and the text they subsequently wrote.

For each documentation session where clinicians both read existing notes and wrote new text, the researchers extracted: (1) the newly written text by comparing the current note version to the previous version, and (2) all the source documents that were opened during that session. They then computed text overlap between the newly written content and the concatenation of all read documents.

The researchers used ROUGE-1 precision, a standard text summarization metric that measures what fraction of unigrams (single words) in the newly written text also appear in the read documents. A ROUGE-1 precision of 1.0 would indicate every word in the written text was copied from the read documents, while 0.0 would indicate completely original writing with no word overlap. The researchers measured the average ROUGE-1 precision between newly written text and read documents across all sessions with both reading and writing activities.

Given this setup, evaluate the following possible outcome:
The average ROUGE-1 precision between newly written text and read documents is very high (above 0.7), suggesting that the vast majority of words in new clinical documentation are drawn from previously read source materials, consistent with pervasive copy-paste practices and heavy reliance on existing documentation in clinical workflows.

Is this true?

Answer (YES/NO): NO